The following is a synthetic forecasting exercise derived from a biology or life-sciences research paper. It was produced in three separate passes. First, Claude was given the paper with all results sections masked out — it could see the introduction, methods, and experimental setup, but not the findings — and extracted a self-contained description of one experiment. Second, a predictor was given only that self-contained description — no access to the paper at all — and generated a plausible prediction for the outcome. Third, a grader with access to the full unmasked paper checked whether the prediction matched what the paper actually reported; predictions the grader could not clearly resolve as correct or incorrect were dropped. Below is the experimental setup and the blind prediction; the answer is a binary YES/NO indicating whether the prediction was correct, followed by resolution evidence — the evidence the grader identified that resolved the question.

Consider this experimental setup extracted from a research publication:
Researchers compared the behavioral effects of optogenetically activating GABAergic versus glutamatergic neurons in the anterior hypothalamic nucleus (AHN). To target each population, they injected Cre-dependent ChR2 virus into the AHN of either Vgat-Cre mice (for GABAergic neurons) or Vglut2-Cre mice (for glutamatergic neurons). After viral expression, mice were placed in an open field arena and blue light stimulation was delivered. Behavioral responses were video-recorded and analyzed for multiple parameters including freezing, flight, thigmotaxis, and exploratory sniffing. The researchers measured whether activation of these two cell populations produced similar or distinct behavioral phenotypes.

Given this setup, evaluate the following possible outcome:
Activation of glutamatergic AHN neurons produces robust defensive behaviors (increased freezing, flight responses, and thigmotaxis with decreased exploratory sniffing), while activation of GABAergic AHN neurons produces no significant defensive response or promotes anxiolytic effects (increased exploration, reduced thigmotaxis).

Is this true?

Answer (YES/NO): NO